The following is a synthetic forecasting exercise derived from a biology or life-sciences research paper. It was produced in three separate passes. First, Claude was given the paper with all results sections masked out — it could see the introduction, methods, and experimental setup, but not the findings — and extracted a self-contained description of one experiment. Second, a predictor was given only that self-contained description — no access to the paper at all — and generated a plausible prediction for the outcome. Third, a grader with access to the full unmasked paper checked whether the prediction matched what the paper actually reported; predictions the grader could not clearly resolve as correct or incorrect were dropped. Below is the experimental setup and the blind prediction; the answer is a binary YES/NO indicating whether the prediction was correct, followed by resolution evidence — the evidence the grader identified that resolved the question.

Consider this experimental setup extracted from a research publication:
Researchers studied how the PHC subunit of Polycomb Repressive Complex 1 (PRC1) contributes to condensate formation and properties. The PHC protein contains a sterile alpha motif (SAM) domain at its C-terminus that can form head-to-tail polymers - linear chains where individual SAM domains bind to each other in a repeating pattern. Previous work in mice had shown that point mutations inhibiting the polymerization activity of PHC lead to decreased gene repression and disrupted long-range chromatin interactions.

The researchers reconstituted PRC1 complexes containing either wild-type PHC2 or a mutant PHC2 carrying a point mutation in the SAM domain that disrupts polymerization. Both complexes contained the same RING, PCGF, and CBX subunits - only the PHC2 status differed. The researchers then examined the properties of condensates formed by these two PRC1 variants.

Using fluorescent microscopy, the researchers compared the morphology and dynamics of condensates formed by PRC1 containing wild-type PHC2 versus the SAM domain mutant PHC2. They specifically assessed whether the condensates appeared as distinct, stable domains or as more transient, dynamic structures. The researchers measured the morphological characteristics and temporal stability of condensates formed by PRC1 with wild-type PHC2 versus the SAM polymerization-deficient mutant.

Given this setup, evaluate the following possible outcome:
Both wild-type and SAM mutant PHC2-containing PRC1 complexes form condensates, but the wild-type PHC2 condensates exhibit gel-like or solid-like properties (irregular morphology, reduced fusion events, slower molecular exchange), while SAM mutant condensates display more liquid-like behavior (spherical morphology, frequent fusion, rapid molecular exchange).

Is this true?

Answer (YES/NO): YES